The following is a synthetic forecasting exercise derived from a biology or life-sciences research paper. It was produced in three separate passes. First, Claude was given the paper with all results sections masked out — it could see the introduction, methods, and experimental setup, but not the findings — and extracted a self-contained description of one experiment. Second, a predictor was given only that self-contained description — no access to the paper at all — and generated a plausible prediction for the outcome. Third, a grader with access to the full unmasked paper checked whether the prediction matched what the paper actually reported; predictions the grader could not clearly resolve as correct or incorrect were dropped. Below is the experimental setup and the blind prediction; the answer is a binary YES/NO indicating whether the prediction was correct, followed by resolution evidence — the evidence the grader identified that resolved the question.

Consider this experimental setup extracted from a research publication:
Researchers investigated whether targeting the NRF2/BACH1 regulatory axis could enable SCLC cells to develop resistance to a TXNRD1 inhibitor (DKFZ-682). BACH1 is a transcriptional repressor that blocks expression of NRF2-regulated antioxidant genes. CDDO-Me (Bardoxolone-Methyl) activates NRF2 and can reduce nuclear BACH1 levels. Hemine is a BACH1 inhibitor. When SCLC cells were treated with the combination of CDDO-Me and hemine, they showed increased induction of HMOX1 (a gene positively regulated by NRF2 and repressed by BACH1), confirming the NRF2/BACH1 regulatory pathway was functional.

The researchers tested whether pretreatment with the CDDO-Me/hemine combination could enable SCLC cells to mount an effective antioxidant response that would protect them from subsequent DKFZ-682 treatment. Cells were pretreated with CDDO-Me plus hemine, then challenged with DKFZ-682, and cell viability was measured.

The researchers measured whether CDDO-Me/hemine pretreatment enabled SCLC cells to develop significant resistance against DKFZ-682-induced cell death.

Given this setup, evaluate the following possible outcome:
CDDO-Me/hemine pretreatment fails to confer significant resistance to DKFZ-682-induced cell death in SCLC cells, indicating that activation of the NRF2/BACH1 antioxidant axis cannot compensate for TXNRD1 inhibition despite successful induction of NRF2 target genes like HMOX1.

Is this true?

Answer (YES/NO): YES